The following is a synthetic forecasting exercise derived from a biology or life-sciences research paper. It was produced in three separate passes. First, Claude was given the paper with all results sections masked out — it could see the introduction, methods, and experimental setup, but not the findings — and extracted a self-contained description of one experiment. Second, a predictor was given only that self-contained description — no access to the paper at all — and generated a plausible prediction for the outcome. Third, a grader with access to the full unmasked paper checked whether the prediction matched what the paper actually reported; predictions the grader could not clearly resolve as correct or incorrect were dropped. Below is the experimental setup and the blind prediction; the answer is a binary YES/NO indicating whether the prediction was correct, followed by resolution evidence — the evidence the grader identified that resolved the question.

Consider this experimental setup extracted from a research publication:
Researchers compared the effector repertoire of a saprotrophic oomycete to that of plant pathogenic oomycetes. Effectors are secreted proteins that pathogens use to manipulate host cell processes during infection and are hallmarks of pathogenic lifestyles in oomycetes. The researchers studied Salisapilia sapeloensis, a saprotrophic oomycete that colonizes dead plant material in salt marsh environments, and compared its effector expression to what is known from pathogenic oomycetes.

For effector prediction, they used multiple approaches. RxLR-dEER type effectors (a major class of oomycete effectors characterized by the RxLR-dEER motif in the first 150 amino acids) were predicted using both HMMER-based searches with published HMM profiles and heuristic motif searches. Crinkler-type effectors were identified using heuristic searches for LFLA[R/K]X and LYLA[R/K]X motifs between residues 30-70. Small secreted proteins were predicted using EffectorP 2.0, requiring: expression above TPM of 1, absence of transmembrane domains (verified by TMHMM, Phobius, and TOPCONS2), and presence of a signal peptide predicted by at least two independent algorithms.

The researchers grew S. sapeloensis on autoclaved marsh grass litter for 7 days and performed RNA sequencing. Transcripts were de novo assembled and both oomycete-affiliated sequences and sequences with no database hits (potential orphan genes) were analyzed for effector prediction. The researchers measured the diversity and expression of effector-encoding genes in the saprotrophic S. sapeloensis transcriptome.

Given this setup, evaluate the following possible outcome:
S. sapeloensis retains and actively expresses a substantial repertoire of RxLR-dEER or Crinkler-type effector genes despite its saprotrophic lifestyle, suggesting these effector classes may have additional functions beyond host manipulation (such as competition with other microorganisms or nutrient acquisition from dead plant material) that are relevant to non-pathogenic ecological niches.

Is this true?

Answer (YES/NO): NO